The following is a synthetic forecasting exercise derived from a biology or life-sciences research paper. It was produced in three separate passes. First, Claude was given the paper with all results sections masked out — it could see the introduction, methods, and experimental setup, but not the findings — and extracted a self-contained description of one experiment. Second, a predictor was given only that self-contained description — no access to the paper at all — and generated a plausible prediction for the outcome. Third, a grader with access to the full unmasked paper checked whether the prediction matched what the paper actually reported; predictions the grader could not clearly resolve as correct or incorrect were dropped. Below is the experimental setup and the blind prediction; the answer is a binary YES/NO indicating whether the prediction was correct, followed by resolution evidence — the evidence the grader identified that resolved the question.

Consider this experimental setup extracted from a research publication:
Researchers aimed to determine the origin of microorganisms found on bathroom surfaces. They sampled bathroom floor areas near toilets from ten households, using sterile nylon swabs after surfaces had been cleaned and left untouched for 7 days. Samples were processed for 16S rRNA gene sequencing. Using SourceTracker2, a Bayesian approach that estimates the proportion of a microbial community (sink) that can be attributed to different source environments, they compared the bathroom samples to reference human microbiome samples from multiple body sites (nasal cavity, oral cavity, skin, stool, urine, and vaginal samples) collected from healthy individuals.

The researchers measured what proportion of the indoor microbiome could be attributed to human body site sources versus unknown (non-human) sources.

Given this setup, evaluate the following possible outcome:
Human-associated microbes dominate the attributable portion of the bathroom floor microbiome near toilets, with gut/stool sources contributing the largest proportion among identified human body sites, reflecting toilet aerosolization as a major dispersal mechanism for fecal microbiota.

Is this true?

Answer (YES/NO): NO